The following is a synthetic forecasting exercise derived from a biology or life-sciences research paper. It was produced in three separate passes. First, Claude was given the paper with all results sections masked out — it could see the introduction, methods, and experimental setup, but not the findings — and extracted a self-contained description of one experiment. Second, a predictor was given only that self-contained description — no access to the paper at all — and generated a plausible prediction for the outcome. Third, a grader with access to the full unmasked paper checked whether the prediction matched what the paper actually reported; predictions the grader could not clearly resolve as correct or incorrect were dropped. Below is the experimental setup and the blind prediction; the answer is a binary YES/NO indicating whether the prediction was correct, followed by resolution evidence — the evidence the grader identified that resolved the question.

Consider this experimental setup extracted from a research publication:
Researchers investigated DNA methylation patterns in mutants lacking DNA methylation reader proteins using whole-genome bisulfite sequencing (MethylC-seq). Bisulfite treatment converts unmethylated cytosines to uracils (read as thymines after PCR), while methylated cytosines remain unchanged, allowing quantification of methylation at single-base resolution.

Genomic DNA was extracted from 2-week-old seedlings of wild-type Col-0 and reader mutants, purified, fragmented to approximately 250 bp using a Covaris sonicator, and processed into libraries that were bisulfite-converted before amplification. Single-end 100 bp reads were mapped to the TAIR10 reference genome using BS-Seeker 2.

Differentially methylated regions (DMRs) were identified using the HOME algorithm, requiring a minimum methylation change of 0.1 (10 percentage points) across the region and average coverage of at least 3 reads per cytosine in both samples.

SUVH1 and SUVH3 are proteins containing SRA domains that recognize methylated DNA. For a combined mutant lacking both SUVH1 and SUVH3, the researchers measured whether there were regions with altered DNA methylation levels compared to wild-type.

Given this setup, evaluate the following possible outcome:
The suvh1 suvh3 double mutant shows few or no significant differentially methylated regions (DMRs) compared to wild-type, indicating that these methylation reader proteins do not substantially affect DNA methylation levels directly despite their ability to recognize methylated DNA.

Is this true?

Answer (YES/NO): YES